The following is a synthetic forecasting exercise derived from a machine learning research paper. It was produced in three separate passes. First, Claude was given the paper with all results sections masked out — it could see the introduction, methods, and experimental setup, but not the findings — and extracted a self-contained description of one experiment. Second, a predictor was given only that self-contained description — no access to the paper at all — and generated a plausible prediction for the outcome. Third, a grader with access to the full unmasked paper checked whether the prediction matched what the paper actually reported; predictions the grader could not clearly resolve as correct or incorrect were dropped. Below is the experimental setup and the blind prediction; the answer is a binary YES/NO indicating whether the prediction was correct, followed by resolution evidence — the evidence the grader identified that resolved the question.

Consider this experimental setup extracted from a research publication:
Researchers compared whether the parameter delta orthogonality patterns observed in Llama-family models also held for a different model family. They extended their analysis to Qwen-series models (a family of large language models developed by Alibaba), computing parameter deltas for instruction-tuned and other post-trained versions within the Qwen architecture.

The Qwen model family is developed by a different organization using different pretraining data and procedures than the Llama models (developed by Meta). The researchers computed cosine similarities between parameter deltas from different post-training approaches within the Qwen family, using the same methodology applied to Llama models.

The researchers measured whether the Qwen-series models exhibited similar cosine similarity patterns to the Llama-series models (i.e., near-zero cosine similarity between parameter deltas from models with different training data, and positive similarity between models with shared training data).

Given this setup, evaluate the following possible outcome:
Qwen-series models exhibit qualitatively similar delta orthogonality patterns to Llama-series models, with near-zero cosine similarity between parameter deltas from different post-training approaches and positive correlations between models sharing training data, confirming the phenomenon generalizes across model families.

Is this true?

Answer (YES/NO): YES